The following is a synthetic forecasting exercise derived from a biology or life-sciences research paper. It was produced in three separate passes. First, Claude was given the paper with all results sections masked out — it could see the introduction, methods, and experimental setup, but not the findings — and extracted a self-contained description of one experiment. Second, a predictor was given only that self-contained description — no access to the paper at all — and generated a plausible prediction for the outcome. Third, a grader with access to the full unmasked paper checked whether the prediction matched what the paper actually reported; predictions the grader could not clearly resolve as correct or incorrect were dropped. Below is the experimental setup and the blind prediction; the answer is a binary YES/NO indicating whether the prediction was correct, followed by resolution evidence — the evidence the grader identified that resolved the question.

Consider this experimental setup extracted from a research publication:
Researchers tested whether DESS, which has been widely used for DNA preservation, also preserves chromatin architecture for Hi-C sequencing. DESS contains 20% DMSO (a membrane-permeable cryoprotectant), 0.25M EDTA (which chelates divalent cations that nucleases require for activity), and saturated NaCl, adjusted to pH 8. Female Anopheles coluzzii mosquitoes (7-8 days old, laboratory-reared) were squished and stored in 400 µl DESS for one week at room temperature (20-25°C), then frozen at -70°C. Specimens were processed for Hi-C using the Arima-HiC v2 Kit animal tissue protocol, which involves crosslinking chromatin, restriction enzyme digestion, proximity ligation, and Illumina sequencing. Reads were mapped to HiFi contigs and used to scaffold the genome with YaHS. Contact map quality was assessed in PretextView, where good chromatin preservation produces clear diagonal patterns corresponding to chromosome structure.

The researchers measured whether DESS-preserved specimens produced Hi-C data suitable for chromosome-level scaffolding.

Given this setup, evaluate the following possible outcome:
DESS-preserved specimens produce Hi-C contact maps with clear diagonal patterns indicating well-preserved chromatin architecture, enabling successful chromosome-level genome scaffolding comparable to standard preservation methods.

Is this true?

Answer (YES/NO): NO